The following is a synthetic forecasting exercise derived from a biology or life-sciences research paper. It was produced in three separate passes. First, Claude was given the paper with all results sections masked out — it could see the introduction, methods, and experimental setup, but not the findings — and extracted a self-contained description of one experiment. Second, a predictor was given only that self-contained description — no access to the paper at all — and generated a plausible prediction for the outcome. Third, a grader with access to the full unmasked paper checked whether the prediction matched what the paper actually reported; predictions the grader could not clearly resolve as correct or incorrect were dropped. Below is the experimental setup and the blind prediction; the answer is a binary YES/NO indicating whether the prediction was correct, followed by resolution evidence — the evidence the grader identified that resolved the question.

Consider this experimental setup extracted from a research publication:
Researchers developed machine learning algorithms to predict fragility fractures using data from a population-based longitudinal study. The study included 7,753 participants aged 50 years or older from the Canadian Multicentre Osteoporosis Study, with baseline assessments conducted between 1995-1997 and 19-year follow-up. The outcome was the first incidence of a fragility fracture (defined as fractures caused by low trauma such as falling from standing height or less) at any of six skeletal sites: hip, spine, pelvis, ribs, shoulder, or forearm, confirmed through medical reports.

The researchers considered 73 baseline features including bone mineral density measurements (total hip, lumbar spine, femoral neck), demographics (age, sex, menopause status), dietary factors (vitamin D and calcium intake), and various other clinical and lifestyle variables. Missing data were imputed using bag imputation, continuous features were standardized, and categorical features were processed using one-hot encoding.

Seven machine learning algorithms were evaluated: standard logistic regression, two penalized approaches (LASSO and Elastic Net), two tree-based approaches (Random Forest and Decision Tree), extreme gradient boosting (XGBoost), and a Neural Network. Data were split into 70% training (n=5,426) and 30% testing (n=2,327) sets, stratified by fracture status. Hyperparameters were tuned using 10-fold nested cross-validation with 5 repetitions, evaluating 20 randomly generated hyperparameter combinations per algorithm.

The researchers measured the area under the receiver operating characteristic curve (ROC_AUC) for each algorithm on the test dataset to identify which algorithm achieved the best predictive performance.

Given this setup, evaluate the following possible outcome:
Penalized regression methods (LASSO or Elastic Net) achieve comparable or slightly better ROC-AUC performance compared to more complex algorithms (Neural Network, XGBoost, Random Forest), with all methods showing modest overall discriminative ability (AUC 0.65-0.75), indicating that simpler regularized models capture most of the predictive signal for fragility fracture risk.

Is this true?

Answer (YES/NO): NO